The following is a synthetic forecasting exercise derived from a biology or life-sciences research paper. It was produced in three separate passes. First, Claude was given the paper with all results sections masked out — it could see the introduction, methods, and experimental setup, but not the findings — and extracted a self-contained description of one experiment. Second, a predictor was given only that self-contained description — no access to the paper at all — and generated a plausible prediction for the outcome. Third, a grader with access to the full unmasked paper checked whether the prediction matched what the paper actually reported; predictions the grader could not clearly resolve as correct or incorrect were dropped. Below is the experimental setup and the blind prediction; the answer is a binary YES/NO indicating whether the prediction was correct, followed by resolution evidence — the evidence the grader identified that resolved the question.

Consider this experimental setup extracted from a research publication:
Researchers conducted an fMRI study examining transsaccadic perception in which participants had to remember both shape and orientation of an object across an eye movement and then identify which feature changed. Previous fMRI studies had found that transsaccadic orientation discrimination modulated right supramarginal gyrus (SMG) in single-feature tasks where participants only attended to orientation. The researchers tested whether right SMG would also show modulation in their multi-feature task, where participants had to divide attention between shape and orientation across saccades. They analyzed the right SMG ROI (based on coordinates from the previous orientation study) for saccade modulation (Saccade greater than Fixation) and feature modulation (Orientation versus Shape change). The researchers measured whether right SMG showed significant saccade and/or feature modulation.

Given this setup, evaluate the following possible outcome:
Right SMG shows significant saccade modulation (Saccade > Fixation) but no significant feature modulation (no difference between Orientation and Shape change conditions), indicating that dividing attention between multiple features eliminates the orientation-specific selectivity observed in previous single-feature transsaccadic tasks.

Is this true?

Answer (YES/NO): NO